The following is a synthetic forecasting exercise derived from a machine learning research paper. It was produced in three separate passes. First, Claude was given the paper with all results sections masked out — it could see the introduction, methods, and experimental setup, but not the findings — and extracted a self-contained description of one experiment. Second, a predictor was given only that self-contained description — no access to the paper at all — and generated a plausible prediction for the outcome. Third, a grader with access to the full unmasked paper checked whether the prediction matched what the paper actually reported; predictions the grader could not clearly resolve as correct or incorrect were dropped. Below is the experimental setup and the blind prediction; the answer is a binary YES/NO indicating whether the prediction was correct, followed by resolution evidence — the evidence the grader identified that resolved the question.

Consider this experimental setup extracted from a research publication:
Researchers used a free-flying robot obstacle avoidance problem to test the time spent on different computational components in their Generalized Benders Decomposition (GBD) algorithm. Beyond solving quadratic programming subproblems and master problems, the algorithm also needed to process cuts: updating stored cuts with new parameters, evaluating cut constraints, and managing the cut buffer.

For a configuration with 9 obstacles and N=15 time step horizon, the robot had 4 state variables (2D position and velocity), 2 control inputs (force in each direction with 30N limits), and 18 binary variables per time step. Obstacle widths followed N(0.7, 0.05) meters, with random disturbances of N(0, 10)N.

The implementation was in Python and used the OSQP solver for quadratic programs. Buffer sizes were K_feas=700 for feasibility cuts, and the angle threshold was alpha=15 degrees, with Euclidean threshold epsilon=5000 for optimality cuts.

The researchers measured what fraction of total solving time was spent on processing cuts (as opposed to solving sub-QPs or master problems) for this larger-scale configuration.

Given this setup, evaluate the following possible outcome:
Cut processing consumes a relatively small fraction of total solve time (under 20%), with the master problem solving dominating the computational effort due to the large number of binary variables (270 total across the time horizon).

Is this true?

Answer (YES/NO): NO